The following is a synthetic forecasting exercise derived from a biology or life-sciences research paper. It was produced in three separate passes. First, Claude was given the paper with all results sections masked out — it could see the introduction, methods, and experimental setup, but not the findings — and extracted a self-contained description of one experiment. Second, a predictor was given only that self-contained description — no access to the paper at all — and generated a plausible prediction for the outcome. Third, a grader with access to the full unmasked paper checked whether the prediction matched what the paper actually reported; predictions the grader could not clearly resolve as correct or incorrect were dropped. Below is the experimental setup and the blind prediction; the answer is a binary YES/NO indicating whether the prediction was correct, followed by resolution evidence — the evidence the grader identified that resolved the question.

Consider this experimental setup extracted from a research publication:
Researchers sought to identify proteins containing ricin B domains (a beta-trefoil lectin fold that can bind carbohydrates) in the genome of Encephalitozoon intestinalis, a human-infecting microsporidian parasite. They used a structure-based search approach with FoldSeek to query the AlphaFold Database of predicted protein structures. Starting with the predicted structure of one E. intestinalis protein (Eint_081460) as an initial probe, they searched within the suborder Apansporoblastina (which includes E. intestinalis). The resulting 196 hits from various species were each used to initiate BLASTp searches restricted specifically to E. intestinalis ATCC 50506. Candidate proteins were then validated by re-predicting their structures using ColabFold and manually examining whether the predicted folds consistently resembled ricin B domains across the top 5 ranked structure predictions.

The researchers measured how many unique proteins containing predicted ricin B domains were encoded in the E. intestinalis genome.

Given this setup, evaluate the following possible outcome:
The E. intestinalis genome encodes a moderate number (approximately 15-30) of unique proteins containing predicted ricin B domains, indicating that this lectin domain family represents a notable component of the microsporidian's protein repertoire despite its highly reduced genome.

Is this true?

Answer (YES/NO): NO